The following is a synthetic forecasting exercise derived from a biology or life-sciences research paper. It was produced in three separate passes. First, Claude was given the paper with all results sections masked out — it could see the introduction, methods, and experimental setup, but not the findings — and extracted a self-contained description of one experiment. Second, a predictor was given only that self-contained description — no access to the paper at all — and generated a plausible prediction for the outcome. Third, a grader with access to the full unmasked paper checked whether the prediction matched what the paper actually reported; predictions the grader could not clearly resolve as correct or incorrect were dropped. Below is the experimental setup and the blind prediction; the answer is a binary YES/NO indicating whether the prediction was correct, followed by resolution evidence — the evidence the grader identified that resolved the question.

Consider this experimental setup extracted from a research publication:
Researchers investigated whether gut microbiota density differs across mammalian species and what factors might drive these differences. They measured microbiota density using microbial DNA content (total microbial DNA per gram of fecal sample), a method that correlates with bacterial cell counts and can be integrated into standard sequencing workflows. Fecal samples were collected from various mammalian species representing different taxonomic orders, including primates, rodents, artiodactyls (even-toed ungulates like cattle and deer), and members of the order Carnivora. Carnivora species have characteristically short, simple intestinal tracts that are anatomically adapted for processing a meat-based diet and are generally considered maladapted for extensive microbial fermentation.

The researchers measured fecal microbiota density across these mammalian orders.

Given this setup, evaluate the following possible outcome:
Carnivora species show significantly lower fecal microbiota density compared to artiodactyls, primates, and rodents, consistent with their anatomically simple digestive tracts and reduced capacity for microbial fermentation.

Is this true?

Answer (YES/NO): YES